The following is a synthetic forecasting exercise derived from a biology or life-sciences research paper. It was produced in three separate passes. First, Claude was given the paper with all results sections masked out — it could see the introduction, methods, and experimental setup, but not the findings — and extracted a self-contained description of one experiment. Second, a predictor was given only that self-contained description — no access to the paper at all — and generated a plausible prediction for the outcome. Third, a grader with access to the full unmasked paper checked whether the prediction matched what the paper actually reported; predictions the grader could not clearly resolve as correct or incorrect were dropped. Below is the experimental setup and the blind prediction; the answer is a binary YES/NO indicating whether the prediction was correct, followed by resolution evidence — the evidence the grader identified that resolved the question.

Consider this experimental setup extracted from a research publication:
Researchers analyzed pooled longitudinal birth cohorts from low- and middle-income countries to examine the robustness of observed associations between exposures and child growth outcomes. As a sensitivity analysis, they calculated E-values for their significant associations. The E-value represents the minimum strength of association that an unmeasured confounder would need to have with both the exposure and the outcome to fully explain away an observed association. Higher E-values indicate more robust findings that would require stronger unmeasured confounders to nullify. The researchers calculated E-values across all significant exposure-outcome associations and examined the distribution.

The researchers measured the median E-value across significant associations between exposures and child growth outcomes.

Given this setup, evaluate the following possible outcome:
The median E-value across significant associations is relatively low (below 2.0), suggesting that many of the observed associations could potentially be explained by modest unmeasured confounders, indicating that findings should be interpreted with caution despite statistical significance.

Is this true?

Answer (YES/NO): YES